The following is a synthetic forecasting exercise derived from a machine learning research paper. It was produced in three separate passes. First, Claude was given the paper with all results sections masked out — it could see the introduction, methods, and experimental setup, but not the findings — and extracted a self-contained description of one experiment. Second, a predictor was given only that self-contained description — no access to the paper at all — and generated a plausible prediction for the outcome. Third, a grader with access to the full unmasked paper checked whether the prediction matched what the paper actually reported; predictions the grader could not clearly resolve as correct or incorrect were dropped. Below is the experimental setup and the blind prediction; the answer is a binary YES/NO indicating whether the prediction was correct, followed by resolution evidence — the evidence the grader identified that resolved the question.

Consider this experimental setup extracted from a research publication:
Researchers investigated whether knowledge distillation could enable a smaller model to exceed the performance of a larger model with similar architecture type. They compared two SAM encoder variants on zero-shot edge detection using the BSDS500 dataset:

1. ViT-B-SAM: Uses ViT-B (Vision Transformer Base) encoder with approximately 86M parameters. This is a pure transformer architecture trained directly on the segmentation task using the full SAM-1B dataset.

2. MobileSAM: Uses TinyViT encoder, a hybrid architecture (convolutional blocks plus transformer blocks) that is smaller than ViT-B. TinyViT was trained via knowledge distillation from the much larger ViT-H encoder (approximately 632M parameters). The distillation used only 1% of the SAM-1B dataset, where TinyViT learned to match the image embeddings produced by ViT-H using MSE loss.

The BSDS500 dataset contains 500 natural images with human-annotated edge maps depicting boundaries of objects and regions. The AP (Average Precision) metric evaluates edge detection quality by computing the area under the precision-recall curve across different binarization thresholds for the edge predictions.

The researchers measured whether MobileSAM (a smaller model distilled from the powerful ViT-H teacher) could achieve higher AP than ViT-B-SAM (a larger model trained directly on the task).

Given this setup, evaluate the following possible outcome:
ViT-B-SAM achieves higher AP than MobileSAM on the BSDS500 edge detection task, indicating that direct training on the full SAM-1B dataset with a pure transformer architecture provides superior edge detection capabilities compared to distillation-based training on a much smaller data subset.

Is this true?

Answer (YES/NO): NO